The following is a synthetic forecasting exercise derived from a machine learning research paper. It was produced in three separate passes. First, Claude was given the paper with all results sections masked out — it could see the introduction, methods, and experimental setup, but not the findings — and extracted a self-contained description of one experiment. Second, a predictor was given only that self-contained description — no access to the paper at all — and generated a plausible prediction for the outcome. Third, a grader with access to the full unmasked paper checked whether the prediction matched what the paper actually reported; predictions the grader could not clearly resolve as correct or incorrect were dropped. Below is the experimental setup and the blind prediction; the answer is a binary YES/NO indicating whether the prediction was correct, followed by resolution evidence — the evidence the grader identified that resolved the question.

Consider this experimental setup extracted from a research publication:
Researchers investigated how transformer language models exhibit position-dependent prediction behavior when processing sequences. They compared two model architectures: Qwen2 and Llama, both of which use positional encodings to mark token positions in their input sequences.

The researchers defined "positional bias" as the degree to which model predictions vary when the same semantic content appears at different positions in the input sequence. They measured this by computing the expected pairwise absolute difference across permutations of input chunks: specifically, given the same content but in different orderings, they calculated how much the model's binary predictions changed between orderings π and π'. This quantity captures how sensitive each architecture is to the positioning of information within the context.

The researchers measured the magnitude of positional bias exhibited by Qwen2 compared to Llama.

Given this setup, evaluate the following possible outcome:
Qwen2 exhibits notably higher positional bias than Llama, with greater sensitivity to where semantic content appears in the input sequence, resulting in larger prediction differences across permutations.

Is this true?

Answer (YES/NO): YES